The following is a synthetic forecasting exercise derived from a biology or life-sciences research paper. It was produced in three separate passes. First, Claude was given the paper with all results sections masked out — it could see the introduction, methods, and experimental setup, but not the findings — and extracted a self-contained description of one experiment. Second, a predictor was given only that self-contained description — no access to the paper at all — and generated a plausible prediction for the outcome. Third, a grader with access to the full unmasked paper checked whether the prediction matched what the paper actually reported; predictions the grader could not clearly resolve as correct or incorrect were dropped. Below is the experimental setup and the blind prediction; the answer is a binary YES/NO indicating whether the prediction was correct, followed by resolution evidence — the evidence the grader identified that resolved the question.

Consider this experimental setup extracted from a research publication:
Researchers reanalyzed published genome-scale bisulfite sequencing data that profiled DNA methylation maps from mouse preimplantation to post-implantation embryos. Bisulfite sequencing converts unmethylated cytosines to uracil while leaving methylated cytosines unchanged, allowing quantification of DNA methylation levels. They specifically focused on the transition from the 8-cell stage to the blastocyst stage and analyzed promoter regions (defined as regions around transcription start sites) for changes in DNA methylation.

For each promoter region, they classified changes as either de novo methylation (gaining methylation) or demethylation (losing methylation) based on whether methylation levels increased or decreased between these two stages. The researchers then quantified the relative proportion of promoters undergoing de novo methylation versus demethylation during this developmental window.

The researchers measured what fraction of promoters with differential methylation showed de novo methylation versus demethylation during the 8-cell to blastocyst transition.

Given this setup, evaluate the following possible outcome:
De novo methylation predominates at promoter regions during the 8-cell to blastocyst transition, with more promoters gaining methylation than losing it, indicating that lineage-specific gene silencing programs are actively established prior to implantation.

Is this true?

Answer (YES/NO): NO